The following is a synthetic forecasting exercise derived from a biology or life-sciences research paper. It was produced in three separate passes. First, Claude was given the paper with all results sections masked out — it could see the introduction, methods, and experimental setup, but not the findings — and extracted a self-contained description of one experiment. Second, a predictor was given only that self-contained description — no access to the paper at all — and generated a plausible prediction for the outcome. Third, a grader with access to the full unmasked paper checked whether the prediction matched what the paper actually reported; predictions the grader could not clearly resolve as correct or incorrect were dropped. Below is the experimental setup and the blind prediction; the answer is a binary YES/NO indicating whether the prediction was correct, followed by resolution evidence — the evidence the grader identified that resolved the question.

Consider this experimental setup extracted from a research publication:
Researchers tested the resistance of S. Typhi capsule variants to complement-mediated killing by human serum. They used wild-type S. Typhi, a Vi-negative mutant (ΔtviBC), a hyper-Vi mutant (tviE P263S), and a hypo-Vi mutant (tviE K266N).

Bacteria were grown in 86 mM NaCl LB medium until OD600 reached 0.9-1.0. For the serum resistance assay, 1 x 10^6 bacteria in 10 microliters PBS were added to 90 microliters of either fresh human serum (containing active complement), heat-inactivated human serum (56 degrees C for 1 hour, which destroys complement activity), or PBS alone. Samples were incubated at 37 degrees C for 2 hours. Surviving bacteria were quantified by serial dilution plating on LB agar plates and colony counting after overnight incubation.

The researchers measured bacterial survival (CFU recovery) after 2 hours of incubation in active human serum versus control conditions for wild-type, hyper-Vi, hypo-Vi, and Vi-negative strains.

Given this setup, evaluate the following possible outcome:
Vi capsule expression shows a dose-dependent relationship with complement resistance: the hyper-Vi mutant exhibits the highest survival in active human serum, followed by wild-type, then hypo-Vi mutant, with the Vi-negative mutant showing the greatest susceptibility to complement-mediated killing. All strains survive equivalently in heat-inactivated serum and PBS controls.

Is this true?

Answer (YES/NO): NO